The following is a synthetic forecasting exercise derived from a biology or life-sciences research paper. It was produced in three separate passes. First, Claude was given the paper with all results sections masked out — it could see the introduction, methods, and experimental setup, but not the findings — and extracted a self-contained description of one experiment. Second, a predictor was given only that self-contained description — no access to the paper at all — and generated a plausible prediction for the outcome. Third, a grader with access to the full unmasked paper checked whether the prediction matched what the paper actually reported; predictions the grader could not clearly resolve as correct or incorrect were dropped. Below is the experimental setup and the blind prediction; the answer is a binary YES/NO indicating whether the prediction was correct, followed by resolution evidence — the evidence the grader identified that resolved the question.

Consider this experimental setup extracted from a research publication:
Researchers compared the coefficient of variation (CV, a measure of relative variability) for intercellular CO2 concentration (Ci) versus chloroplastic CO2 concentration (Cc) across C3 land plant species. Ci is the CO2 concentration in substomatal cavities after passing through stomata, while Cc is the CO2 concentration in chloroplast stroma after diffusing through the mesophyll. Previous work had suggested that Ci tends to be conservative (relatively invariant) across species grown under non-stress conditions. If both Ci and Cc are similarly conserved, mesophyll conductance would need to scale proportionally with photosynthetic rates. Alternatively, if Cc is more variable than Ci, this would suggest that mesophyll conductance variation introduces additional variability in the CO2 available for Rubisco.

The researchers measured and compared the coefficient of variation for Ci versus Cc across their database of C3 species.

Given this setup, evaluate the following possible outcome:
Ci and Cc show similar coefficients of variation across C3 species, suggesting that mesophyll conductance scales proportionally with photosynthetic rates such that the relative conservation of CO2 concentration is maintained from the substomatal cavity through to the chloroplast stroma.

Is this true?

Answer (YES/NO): NO